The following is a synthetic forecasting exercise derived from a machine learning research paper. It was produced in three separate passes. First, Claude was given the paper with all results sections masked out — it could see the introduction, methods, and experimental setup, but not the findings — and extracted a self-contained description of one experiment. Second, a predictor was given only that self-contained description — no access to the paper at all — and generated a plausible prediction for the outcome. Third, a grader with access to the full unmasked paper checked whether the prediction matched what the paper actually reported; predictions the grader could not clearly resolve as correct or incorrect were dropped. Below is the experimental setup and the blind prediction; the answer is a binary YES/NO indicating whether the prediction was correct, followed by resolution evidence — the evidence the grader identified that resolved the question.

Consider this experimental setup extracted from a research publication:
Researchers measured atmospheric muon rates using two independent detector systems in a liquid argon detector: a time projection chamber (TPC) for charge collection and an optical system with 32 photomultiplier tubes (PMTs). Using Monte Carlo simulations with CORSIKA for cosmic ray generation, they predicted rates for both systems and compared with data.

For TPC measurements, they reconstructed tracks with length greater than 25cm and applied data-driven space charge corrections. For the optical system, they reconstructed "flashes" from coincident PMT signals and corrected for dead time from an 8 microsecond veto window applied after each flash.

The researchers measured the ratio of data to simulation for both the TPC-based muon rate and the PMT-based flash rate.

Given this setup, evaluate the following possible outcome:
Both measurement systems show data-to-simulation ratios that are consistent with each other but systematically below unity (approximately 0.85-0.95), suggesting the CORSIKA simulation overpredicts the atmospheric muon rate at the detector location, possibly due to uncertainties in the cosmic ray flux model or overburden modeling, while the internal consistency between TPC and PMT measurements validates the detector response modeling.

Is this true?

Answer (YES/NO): NO